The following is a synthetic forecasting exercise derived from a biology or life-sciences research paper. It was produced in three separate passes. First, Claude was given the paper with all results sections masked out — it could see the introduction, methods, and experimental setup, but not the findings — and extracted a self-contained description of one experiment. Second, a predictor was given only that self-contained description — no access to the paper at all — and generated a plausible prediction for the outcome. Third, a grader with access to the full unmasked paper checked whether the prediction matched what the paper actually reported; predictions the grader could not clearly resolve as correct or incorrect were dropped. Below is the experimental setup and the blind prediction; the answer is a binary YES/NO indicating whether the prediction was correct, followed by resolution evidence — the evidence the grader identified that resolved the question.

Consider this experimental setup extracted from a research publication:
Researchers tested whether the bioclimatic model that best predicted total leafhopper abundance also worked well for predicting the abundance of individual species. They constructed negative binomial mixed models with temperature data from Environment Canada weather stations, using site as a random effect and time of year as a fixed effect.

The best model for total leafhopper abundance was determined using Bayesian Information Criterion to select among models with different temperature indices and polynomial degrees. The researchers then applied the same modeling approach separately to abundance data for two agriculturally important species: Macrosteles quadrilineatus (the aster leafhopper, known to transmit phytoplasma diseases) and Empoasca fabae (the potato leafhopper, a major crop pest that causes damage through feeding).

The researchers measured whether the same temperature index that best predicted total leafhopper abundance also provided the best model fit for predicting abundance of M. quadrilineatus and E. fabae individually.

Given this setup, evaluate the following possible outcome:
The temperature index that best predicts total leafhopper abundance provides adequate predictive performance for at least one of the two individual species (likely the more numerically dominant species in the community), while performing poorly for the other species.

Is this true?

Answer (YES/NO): NO